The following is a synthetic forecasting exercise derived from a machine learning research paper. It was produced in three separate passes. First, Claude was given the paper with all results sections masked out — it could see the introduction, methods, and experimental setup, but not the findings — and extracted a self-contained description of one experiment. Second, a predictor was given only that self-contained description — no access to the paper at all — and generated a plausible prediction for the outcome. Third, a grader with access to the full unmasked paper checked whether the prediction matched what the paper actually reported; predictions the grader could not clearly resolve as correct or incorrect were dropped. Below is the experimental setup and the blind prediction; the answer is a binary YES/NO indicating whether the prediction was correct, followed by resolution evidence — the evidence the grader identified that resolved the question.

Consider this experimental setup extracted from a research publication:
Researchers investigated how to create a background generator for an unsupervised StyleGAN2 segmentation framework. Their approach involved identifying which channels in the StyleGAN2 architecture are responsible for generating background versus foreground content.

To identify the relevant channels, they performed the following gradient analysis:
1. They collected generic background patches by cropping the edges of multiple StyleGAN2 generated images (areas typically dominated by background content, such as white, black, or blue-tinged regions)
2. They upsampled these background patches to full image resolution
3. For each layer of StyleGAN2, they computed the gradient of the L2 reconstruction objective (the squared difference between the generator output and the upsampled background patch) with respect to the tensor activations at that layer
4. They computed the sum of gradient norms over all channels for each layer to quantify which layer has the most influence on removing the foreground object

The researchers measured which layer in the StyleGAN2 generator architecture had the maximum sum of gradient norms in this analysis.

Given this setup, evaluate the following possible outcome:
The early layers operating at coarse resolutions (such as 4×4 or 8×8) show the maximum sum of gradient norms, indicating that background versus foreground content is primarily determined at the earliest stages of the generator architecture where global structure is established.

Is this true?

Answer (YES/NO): YES